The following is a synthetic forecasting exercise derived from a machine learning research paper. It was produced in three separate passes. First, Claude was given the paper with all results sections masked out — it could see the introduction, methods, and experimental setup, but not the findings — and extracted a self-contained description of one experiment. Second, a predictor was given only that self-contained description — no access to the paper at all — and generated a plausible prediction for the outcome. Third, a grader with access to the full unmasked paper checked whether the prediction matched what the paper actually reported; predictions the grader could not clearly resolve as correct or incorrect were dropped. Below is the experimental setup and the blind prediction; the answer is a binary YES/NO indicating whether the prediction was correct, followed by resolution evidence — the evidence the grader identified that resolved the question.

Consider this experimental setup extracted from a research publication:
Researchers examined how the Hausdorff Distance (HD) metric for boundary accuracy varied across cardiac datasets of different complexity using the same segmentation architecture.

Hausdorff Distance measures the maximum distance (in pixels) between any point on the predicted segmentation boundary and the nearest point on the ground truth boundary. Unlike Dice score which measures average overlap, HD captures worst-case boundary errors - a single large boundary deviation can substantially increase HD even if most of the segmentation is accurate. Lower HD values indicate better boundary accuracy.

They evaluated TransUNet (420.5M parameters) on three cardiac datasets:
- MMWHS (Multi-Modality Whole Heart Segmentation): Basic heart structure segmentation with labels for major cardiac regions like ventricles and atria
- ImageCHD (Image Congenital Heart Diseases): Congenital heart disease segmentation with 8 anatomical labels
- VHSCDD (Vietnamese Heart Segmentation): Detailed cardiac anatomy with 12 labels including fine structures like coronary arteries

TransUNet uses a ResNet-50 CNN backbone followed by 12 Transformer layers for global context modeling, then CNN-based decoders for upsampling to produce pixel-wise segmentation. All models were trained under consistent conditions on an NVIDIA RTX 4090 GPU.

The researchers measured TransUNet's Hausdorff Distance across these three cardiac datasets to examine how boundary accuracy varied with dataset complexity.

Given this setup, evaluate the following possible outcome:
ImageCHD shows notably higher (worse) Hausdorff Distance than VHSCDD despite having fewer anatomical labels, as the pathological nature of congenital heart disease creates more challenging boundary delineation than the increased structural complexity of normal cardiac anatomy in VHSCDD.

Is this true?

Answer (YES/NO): NO